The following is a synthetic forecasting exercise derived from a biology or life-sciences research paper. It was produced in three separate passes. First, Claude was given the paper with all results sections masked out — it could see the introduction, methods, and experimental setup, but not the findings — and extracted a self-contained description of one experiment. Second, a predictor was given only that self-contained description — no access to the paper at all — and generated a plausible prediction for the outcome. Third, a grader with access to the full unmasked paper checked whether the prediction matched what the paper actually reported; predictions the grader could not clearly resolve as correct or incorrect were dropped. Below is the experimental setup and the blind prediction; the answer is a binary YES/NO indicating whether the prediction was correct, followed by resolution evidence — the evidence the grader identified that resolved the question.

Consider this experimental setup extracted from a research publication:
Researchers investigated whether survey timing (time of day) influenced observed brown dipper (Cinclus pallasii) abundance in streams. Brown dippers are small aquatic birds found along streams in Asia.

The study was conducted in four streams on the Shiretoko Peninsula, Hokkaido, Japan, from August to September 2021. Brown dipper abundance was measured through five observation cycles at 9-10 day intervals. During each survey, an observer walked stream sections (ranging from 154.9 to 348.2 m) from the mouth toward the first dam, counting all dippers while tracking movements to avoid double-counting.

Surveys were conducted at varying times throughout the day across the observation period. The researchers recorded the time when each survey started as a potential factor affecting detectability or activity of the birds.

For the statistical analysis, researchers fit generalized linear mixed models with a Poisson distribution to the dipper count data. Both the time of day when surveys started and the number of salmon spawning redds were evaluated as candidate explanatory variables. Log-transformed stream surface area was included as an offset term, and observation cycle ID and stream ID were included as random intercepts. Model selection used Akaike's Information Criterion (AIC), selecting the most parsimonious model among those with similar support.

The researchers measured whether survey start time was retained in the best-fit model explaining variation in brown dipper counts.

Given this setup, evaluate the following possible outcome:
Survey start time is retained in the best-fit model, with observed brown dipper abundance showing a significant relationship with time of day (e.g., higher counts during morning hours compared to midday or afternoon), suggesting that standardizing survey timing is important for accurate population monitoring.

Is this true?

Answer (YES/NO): NO